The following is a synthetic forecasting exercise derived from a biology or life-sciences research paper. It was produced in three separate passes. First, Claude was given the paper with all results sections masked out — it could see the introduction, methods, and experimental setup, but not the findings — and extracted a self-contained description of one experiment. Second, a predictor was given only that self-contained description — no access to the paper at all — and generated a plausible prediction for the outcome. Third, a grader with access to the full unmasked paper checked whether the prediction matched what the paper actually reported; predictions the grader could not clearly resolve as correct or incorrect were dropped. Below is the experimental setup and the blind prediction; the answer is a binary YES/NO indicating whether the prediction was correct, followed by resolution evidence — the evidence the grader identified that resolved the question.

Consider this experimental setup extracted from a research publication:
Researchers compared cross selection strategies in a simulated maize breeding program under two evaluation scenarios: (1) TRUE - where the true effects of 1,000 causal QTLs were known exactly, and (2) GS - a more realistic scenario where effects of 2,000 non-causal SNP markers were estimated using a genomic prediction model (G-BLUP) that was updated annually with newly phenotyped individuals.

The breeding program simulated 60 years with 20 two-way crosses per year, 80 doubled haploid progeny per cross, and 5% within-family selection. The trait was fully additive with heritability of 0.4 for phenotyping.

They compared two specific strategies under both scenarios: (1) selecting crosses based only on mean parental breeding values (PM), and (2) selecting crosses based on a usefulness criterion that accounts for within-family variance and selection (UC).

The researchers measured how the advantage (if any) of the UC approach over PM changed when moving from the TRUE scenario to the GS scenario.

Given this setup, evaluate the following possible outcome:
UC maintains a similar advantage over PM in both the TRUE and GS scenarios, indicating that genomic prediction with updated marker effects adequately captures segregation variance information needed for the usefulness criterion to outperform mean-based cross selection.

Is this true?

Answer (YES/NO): YES